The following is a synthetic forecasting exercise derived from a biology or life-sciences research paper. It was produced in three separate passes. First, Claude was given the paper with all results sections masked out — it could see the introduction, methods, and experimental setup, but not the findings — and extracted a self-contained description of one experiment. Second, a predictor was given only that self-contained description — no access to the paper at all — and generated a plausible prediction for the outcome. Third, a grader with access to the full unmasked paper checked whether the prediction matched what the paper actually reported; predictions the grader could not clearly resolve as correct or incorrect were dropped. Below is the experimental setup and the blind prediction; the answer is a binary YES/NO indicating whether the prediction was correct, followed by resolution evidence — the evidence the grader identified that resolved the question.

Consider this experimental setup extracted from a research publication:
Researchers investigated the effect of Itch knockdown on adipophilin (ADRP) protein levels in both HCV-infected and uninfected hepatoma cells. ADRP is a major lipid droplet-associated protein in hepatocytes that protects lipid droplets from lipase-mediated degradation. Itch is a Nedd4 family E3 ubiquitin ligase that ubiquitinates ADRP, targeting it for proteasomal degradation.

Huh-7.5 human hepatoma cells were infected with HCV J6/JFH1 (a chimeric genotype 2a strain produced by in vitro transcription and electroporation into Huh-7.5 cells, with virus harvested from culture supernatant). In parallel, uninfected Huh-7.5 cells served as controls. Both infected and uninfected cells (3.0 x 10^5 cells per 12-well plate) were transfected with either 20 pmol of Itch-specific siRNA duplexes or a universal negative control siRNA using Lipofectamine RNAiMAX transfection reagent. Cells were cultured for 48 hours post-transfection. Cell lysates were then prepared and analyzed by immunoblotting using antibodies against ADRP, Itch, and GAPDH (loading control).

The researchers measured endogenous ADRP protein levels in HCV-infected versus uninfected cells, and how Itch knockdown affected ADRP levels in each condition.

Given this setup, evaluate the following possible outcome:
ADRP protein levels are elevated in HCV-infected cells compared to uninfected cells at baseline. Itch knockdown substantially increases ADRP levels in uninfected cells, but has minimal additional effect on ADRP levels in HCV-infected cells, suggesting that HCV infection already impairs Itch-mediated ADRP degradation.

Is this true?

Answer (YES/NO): NO